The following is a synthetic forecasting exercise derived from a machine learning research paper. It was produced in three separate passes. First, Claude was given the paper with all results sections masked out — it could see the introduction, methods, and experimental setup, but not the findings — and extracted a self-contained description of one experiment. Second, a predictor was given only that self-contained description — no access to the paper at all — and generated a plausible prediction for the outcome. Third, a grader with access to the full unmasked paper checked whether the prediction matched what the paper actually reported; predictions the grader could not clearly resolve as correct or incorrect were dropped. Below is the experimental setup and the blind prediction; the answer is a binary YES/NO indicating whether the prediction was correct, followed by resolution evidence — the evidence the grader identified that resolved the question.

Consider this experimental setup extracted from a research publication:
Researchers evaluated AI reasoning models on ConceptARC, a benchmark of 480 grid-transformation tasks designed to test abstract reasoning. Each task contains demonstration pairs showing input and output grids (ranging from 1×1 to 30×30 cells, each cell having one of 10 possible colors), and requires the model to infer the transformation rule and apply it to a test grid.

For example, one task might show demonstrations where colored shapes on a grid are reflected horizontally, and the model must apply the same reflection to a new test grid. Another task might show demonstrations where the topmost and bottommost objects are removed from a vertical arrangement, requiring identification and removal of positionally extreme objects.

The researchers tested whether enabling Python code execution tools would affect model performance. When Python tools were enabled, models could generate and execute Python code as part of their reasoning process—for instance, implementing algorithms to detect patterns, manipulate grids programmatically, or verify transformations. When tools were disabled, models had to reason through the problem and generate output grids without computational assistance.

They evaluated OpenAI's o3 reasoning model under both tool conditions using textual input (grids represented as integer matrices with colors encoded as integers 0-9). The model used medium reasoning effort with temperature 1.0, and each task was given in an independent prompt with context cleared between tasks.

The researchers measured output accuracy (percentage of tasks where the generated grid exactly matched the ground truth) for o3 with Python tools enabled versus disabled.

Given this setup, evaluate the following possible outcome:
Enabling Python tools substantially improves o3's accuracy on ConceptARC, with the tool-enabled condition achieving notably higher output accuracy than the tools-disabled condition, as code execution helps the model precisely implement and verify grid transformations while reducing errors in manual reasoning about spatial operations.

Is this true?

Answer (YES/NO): NO